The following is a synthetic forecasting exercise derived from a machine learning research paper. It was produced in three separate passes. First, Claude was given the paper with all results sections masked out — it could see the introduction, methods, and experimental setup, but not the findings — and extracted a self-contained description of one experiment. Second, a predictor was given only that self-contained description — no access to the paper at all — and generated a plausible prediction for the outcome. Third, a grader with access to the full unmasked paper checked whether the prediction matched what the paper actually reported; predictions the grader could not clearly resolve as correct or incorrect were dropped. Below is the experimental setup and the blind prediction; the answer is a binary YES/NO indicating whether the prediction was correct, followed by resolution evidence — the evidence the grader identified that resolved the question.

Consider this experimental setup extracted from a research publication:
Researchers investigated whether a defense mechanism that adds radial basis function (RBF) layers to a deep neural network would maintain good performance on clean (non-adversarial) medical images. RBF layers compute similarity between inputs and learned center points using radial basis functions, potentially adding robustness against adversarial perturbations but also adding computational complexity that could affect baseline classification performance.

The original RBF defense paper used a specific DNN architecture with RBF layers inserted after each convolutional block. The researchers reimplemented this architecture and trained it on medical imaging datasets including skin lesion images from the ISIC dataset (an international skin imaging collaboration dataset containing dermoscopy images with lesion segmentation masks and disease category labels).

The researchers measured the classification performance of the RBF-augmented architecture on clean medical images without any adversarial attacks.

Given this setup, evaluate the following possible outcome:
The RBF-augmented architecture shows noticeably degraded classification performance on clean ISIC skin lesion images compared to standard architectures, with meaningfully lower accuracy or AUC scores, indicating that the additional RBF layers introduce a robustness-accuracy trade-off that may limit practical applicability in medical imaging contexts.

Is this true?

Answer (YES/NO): YES